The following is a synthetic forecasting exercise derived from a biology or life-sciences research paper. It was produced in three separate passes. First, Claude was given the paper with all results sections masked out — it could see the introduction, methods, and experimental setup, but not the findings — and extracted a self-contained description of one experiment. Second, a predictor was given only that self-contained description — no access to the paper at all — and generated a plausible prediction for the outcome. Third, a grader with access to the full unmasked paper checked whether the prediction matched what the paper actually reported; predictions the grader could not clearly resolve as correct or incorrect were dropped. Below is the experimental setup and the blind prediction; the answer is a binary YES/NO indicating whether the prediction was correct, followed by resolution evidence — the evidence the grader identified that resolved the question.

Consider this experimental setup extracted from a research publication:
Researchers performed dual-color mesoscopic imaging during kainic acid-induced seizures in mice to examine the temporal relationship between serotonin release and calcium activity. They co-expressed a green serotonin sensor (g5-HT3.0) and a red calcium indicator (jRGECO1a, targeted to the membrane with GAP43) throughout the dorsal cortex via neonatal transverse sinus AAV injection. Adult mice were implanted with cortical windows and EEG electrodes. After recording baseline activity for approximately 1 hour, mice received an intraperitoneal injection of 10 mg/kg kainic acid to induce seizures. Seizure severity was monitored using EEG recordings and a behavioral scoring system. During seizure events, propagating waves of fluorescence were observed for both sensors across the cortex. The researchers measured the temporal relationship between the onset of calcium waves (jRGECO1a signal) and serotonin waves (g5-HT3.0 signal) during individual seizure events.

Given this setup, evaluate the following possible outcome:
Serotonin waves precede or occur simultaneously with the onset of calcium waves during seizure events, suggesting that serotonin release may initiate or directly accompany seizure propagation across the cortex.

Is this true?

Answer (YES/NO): NO